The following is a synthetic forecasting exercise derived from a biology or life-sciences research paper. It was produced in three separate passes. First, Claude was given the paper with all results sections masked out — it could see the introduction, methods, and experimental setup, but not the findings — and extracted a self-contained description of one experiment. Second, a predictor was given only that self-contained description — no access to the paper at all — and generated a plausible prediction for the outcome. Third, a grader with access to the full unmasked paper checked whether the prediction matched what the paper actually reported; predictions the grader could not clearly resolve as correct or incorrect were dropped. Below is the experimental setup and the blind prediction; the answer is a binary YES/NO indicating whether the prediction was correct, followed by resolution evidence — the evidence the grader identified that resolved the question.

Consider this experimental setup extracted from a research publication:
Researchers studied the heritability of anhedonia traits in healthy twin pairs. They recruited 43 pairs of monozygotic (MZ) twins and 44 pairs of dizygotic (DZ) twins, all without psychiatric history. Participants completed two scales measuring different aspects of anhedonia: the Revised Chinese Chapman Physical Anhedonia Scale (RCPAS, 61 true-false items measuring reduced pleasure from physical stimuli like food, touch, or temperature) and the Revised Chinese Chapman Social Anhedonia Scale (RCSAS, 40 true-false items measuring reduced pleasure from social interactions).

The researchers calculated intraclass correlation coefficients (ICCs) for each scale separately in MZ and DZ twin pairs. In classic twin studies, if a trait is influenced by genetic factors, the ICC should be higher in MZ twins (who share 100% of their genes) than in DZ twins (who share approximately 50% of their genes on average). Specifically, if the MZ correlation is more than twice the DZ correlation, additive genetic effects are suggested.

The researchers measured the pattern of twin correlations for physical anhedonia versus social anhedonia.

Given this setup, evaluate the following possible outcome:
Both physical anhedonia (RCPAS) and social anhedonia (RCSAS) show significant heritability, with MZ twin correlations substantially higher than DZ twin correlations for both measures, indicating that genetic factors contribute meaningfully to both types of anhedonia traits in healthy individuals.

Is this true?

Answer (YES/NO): NO